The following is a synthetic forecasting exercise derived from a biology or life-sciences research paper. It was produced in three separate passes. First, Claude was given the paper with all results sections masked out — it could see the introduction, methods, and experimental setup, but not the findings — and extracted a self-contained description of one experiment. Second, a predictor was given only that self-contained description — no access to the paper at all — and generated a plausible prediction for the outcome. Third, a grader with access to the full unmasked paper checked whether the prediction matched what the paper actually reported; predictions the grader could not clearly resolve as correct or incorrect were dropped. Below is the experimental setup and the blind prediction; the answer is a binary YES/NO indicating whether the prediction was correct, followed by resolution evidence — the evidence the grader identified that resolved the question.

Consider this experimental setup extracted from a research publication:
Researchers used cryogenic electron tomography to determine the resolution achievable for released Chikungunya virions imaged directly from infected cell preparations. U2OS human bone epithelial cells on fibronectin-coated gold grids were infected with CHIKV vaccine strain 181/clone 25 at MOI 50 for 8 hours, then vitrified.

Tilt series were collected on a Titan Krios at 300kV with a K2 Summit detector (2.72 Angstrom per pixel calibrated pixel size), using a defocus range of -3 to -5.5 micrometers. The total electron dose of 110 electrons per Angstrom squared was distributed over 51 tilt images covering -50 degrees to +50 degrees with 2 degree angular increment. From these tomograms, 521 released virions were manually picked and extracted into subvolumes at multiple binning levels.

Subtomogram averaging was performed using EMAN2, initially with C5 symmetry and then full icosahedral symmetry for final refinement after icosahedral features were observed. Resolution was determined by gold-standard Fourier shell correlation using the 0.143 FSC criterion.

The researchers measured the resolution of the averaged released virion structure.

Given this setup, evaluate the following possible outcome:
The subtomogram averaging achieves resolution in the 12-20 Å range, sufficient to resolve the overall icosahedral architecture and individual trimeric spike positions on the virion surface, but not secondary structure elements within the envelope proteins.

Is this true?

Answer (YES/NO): NO